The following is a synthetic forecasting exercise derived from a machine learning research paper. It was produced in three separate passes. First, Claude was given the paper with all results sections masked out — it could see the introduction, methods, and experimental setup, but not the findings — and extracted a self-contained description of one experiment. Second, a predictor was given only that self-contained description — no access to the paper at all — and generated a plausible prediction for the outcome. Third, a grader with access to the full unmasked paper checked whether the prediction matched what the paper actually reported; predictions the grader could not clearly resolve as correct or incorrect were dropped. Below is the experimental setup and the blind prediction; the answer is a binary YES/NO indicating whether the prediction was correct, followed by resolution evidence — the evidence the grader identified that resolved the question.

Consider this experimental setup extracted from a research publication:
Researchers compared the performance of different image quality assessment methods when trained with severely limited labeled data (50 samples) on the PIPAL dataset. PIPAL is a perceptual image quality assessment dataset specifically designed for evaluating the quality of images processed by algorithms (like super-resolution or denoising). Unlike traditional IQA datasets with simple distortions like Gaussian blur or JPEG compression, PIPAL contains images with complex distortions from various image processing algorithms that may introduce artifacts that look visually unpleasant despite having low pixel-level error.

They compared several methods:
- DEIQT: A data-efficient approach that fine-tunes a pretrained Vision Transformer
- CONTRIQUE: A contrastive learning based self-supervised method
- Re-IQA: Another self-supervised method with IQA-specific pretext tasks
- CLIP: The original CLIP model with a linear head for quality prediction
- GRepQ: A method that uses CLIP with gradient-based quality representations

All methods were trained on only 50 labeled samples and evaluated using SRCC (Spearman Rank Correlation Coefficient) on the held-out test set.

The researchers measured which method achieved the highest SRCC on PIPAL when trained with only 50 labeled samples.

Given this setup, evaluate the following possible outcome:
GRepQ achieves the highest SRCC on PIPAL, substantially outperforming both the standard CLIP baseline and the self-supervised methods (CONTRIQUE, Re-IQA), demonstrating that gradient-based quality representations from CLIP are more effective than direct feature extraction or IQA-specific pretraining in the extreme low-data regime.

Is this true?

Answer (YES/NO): NO